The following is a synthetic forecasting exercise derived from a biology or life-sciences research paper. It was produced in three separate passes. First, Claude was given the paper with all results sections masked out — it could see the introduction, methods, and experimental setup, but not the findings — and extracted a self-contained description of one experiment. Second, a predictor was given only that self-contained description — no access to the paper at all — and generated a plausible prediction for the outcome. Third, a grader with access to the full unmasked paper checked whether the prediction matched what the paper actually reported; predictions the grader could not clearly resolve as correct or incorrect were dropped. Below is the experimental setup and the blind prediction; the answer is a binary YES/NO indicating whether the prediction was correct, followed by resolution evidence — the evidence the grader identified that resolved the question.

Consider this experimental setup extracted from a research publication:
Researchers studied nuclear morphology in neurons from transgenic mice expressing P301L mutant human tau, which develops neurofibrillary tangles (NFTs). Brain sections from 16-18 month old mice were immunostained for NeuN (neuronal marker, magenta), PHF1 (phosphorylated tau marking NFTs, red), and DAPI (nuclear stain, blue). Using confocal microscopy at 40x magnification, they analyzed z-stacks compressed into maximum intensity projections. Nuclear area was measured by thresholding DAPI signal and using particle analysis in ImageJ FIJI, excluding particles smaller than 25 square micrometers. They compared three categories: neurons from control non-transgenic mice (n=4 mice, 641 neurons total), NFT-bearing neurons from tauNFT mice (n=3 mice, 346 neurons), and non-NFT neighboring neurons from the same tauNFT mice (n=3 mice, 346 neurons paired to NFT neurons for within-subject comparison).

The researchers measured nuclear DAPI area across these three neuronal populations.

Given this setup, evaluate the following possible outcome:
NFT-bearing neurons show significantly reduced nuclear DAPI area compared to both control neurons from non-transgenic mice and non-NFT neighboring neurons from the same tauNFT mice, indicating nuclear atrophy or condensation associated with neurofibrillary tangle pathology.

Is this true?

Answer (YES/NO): NO